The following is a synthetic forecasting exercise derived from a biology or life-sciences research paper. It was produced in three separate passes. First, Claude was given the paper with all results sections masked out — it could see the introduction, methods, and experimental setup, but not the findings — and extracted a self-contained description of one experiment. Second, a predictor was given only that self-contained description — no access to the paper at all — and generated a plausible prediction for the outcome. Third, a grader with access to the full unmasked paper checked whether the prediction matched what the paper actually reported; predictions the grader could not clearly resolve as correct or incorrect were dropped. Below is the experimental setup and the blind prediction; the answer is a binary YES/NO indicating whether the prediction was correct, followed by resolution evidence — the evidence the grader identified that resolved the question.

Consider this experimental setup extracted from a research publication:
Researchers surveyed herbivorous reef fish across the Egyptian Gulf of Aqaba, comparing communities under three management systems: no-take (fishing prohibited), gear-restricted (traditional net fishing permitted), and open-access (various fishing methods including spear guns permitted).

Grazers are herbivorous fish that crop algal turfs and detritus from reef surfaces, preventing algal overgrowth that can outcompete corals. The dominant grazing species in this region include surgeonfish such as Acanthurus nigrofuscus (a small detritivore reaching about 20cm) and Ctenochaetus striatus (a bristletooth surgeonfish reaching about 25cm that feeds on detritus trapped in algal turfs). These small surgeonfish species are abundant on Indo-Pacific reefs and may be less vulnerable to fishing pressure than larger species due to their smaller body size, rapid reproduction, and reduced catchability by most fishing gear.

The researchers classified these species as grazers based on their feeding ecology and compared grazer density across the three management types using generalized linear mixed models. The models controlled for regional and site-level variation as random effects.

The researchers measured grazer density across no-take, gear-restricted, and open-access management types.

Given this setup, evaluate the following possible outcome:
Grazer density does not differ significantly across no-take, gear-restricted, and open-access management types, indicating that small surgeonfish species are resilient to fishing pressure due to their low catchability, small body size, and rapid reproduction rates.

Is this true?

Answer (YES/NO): YES